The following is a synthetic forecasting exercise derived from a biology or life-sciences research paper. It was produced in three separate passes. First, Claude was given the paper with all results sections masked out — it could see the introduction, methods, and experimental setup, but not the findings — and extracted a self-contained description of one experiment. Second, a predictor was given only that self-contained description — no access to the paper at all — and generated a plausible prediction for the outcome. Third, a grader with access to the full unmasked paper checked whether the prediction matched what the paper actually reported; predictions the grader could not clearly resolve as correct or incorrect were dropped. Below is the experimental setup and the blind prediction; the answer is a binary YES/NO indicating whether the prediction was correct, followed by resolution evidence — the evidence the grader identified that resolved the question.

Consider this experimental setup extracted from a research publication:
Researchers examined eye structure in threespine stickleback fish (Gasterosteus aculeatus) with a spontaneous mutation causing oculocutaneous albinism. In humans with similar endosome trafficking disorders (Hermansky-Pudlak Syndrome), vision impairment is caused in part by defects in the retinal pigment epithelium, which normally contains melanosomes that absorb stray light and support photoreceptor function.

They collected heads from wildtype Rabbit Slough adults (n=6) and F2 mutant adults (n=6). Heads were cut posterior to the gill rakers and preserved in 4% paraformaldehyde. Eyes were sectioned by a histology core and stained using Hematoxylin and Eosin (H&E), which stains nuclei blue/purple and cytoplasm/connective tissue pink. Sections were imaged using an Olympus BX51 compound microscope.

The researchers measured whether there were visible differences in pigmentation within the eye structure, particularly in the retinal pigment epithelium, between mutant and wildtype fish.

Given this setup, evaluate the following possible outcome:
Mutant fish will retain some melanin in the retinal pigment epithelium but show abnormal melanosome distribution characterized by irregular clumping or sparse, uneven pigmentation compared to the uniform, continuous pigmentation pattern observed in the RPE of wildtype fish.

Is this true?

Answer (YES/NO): NO